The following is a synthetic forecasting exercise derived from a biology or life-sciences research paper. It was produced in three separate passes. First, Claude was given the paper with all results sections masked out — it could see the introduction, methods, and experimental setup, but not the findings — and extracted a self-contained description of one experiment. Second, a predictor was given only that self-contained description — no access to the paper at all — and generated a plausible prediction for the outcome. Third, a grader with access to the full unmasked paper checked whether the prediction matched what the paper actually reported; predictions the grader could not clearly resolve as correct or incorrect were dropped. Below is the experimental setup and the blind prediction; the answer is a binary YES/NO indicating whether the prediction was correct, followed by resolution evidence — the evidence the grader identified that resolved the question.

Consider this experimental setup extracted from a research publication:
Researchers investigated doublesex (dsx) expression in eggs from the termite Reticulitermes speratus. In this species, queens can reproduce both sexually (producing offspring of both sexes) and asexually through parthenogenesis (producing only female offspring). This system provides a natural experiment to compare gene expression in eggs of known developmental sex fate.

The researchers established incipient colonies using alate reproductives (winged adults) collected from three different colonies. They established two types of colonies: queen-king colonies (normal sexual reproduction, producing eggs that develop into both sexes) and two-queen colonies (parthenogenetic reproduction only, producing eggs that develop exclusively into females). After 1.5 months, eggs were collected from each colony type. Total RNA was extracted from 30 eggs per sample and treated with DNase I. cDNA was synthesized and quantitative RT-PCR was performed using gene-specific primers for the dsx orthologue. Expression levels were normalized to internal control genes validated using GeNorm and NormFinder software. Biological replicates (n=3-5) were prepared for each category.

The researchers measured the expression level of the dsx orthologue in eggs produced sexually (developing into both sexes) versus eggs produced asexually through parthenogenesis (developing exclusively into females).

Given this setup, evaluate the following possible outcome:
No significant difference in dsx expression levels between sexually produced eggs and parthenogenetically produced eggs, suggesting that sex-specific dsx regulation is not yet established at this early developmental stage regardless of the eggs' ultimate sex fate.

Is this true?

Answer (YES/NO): NO